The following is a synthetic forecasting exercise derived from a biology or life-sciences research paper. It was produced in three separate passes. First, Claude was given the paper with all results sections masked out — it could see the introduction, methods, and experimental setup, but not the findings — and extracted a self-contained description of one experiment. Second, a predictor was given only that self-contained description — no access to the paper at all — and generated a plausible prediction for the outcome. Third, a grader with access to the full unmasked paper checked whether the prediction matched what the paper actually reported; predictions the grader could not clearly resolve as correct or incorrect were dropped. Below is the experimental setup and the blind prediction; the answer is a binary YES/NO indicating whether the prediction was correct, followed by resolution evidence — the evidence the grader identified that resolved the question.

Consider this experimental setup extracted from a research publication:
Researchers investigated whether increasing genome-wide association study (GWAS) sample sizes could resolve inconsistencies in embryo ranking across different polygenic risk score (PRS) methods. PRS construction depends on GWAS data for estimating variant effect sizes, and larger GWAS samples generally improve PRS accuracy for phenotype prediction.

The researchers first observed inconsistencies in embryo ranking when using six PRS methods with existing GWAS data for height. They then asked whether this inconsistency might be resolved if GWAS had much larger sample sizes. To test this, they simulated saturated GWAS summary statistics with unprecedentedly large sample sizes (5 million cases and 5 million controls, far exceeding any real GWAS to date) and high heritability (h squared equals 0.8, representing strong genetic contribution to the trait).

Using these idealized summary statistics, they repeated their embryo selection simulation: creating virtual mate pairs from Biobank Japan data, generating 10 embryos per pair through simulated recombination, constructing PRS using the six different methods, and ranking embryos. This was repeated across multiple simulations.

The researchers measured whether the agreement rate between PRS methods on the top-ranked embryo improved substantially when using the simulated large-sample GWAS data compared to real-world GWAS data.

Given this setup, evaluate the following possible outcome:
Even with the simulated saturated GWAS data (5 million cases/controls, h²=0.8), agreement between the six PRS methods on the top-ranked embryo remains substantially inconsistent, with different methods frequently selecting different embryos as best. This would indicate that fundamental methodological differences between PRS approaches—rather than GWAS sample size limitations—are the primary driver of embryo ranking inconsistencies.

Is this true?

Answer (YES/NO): YES